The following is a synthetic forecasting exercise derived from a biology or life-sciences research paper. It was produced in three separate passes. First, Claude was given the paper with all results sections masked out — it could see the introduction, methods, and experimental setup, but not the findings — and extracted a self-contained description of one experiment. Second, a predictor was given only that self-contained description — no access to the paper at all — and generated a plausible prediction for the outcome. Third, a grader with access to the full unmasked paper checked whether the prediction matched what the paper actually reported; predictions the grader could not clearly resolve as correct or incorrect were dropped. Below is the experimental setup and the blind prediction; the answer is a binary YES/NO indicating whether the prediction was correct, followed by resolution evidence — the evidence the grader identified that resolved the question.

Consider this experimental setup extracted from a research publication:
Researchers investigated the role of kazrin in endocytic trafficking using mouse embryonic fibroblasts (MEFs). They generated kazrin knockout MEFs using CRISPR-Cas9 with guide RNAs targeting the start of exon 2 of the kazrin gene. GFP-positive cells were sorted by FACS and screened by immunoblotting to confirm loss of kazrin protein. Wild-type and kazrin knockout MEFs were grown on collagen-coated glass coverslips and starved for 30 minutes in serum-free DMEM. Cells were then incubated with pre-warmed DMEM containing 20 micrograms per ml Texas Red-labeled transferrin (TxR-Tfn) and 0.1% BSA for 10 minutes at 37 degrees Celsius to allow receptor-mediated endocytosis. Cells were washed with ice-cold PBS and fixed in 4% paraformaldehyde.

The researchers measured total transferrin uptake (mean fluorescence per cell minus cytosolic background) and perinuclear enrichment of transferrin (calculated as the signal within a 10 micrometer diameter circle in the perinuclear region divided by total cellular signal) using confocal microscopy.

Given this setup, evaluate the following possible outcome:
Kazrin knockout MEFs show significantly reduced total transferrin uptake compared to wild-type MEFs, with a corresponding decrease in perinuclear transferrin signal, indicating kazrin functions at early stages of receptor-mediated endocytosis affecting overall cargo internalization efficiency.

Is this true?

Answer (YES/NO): NO